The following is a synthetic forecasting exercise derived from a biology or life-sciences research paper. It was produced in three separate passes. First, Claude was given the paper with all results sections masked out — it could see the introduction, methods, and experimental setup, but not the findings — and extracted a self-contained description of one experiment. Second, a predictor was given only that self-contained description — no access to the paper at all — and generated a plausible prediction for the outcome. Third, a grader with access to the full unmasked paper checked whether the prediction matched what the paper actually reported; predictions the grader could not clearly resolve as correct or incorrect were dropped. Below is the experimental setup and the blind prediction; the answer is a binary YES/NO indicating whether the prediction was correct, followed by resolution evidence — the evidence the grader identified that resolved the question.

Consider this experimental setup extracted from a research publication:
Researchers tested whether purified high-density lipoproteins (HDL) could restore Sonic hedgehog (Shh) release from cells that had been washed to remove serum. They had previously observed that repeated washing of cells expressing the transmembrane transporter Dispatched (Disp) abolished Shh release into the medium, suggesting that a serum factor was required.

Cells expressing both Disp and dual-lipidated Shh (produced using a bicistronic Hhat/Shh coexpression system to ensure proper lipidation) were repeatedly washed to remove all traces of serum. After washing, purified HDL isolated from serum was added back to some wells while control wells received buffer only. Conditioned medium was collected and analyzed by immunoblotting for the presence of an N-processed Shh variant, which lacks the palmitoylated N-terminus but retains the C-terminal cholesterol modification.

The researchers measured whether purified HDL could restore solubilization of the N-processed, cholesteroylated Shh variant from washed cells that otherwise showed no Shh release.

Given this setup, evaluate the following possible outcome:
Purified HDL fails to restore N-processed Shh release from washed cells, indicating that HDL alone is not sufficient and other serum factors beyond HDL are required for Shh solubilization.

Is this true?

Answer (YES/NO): NO